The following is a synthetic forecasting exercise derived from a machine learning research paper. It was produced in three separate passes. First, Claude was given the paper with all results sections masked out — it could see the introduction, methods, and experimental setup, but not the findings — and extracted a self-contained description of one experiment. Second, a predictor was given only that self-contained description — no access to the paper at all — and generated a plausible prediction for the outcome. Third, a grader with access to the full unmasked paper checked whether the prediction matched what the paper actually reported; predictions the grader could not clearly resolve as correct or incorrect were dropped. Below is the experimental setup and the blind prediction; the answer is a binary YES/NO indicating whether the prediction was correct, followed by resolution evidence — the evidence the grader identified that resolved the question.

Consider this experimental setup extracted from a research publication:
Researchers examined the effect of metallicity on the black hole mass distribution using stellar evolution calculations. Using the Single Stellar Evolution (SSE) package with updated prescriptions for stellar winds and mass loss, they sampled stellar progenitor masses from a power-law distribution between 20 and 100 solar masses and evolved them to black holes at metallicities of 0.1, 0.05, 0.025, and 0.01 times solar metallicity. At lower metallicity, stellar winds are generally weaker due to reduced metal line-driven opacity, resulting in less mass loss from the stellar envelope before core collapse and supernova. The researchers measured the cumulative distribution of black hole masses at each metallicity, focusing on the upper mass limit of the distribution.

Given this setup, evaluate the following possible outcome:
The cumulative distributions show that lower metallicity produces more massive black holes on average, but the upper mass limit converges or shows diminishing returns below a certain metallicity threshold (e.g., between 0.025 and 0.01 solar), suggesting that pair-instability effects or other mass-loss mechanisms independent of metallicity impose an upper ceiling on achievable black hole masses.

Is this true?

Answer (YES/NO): NO